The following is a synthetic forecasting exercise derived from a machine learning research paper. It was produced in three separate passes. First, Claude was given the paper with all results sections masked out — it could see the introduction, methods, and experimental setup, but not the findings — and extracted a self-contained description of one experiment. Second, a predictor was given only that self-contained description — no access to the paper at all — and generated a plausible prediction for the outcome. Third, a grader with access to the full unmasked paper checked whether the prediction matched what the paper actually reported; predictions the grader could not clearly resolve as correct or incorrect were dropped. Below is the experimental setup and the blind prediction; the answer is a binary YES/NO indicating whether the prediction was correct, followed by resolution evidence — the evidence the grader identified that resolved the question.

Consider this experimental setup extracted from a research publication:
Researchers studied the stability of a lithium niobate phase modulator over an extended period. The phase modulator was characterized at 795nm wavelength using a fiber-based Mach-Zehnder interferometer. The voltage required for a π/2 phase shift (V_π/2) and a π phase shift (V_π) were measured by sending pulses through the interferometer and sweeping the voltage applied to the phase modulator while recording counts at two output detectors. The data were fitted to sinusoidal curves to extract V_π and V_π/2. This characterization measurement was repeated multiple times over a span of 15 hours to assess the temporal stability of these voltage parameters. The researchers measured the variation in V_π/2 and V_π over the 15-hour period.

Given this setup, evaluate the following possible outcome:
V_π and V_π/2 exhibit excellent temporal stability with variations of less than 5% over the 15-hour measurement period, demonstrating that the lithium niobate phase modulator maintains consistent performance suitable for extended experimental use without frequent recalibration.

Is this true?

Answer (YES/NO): YES